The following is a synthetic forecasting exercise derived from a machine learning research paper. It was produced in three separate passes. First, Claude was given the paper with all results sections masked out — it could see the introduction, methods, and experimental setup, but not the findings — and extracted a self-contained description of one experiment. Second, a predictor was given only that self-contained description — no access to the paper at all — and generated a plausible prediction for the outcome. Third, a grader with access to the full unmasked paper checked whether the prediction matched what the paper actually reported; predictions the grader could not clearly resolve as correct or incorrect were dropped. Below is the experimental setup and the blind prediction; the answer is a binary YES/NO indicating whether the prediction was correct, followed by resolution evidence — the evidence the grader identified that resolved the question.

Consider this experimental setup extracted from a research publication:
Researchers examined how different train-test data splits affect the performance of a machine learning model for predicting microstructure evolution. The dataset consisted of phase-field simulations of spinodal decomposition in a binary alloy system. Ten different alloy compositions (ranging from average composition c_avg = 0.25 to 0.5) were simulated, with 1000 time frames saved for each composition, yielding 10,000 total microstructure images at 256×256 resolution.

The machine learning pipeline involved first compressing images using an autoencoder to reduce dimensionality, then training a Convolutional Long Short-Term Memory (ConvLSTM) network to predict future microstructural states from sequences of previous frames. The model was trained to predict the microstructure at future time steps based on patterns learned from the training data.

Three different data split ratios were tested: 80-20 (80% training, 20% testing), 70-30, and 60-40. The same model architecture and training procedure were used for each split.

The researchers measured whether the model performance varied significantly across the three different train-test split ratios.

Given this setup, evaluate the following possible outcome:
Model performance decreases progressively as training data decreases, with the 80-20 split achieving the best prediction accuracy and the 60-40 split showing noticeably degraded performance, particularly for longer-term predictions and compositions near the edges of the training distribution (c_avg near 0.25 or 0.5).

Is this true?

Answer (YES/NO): NO